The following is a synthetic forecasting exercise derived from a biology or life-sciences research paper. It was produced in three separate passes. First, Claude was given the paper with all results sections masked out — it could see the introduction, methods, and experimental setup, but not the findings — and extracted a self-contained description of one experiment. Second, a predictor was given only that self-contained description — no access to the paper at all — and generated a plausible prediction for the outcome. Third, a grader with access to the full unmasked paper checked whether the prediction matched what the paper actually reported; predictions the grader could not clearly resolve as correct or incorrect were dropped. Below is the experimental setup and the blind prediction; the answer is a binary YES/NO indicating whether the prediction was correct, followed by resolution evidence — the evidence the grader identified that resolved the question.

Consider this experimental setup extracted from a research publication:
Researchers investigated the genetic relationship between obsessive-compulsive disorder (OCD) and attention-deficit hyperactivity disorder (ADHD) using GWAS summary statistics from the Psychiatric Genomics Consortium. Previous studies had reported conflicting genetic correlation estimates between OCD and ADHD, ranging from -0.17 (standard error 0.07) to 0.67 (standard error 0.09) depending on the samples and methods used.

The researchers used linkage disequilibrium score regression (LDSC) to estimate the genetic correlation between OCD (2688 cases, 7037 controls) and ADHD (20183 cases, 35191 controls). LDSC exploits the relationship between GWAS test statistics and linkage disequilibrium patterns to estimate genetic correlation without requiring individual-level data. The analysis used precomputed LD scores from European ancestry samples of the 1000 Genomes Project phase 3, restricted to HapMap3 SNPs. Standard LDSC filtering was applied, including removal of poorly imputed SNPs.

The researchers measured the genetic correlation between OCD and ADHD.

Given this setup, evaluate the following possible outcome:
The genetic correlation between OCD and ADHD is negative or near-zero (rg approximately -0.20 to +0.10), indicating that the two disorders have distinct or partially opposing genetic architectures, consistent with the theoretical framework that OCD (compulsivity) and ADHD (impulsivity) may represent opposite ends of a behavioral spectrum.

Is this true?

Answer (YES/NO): YES